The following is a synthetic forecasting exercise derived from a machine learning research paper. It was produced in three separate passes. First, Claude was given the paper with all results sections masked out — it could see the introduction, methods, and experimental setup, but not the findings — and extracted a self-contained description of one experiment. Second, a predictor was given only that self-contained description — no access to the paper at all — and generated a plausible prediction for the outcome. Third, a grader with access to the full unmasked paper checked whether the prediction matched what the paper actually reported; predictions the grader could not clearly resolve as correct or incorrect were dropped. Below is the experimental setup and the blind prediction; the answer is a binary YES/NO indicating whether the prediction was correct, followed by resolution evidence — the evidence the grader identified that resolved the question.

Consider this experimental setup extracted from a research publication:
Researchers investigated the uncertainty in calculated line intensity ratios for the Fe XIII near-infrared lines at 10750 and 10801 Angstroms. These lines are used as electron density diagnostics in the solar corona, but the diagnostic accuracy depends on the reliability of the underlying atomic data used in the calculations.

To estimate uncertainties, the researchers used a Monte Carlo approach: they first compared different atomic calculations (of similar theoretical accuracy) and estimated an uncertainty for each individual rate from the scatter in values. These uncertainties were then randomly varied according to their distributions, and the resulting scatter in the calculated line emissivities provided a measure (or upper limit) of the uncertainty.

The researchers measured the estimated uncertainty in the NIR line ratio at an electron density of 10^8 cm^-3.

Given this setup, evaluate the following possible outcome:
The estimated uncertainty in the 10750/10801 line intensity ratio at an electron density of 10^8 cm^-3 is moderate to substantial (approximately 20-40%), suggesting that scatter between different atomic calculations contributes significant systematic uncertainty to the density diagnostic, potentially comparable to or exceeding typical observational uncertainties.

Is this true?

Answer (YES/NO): NO